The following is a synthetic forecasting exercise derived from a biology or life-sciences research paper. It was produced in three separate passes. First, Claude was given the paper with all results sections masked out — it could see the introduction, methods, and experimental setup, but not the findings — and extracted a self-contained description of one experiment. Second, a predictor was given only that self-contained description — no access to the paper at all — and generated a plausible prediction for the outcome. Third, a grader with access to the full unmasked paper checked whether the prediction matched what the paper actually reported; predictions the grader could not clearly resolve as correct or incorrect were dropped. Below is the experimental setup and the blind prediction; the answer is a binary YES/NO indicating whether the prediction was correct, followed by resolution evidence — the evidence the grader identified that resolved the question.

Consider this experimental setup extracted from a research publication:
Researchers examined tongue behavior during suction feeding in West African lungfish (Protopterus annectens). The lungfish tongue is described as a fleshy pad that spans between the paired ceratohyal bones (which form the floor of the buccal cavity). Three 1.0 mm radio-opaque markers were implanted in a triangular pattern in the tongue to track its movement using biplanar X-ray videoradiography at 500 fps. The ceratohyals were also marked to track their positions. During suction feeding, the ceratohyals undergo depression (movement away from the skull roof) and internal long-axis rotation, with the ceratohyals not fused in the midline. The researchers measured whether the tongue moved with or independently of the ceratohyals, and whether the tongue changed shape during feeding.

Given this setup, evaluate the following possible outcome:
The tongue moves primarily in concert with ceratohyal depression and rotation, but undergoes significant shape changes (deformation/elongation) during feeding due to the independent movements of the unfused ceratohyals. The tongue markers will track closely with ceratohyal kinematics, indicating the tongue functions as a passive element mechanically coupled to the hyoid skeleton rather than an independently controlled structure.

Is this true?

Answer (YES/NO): NO